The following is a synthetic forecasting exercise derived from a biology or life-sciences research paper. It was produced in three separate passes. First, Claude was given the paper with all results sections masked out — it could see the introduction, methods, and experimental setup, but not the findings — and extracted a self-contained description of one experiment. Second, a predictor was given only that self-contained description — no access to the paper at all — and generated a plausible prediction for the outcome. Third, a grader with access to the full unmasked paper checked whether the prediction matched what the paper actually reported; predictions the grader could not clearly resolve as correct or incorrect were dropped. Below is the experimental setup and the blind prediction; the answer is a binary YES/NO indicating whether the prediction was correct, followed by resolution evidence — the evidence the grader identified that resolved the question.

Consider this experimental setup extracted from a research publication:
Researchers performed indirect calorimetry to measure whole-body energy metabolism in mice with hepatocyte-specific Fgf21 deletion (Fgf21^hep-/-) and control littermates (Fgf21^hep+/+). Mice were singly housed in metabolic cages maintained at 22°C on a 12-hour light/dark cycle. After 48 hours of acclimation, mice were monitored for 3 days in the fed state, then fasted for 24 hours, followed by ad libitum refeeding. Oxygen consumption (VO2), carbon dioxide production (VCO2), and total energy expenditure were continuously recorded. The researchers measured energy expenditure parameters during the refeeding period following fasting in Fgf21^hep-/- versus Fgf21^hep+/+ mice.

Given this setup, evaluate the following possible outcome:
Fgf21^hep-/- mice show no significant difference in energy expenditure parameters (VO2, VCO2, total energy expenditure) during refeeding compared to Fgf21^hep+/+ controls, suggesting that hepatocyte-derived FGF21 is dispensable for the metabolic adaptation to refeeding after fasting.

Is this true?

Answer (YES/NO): NO